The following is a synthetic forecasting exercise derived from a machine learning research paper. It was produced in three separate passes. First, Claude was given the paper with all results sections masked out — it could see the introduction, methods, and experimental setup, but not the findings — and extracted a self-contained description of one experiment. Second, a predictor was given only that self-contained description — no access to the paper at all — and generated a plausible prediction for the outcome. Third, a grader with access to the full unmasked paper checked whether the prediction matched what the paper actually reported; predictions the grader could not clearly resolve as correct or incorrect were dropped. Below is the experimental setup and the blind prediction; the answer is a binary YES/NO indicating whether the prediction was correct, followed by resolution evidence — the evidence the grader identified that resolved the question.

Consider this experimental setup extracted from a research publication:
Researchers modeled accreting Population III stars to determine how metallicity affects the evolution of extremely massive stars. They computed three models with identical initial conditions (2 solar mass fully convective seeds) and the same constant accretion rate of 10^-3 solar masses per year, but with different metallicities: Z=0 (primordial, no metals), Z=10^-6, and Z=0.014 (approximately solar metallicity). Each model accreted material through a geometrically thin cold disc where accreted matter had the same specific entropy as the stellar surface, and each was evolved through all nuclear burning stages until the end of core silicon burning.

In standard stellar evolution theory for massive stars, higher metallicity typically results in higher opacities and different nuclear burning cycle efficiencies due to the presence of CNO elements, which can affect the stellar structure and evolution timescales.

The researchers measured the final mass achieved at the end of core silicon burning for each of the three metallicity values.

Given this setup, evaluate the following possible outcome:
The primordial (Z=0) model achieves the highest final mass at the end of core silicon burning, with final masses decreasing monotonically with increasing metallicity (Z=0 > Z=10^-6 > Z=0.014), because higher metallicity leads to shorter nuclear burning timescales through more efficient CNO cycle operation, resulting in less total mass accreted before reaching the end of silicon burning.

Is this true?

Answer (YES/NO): NO